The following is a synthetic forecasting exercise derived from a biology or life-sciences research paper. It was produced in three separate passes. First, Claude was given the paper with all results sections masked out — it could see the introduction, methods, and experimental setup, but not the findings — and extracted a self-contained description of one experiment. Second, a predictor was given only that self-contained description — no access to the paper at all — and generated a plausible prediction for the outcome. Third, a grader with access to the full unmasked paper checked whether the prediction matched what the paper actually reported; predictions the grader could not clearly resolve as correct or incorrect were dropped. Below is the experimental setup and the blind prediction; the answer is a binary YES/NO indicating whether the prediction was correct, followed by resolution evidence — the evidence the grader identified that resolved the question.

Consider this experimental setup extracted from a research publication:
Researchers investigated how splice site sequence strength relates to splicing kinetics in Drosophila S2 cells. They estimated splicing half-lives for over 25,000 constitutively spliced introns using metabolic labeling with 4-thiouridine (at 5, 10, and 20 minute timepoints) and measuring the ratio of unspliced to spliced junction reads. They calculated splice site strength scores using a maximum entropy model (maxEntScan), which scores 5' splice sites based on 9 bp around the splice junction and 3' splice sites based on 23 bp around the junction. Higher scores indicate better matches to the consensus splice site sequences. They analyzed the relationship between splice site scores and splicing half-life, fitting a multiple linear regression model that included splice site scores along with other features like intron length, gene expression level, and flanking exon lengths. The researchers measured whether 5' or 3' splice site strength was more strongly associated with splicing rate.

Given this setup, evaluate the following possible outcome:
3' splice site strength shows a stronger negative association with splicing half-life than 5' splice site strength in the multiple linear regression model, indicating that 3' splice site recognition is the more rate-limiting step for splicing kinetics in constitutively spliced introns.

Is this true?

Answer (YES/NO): NO